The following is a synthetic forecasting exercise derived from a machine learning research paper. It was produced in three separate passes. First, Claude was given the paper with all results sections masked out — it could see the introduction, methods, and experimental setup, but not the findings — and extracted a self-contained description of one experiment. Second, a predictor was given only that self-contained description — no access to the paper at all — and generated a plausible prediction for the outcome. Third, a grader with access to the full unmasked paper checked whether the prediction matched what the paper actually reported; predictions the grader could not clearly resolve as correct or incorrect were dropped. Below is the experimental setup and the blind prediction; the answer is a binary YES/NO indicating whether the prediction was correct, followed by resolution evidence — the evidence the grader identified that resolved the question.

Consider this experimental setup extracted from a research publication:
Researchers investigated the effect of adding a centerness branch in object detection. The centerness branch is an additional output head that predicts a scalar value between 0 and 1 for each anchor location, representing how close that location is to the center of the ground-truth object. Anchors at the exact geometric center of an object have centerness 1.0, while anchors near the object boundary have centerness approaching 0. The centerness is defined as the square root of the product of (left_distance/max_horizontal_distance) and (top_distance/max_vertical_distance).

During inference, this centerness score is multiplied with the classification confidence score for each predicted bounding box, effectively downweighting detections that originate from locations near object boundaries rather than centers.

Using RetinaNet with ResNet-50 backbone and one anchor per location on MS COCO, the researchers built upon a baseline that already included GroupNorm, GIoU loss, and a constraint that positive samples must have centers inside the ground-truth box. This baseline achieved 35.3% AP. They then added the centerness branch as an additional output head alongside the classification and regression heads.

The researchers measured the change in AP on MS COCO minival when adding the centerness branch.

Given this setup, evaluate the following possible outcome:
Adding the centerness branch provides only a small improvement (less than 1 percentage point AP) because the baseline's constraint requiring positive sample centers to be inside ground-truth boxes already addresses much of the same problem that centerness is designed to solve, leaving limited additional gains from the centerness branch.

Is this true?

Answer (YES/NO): NO